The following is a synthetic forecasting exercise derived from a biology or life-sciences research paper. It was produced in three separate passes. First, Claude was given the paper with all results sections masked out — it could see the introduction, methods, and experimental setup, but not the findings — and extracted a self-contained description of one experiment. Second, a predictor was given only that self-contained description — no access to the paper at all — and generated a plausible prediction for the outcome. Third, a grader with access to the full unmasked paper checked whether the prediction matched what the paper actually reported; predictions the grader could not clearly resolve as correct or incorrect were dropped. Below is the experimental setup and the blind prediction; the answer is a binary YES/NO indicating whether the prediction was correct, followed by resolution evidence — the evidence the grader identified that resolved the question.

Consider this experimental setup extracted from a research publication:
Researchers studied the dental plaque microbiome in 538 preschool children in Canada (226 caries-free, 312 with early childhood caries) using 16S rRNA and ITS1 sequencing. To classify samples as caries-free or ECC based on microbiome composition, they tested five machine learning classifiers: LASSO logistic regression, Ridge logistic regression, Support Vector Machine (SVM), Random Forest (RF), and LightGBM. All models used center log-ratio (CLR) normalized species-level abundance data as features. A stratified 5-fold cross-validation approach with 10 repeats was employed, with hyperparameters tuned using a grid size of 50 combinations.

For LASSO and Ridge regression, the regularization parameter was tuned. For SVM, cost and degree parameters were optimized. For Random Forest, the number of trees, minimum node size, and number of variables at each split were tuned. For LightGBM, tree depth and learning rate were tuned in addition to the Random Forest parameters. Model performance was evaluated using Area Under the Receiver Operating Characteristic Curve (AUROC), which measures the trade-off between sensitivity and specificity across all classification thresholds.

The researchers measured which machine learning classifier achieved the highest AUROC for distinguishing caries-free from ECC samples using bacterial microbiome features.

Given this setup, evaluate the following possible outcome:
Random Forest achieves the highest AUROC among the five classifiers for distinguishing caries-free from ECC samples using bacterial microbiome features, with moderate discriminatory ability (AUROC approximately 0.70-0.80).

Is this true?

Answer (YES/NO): NO